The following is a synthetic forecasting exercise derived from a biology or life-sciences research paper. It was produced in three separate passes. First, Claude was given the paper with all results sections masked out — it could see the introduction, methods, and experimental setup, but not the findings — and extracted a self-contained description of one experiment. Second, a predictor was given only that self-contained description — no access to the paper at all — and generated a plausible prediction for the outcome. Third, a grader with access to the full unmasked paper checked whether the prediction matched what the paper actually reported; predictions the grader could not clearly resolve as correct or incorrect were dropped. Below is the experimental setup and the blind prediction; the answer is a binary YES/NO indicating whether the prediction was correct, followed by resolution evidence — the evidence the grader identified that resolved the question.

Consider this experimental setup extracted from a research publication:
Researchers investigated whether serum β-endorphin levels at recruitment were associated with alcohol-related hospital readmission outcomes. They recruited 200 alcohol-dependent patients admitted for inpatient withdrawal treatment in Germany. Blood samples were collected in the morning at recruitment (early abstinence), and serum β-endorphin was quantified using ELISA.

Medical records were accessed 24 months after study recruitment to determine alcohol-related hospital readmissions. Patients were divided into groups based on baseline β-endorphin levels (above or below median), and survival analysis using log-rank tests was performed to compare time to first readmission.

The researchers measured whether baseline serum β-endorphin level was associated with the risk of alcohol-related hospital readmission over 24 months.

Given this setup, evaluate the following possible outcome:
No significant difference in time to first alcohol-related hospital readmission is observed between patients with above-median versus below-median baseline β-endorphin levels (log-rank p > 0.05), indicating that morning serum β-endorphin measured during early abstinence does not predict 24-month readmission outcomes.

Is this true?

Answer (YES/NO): YES